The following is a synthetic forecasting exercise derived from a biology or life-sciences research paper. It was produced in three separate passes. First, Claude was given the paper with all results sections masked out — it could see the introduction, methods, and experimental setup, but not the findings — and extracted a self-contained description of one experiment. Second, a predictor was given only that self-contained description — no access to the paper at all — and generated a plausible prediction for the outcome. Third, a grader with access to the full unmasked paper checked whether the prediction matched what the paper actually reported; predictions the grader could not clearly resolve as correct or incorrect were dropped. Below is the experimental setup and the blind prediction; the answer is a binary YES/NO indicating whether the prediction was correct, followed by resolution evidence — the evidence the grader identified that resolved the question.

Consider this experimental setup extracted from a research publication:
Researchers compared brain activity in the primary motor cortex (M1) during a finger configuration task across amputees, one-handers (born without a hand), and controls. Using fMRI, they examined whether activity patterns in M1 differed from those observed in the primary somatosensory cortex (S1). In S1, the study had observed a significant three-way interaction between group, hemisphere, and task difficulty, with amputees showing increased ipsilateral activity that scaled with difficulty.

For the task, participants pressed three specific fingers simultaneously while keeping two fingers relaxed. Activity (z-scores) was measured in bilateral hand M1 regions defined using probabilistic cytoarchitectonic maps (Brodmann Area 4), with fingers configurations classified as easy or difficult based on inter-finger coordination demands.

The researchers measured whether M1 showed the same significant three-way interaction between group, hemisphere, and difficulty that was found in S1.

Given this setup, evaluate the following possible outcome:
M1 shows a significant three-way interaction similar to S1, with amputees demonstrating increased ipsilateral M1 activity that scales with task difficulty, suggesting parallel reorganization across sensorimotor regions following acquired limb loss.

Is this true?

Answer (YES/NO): NO